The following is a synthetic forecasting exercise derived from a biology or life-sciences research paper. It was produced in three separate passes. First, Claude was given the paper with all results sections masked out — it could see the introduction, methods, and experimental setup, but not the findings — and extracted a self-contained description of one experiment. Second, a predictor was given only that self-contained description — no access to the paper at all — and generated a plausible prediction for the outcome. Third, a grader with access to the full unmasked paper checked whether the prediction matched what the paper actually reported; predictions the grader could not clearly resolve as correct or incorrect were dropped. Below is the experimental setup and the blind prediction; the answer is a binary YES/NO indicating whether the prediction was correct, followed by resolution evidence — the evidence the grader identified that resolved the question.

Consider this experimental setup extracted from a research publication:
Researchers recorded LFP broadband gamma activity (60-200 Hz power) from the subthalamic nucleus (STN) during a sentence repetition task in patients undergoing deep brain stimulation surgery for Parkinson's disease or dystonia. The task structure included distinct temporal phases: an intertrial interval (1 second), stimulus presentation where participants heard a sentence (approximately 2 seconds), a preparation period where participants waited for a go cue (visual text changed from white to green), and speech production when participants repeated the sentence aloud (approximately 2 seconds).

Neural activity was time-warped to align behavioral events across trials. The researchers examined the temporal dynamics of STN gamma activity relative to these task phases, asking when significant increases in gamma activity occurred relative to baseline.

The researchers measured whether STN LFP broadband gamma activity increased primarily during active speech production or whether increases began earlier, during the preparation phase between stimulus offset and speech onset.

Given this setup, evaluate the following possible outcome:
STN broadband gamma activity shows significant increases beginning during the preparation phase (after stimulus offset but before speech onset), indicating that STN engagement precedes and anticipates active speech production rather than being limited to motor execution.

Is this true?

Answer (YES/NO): YES